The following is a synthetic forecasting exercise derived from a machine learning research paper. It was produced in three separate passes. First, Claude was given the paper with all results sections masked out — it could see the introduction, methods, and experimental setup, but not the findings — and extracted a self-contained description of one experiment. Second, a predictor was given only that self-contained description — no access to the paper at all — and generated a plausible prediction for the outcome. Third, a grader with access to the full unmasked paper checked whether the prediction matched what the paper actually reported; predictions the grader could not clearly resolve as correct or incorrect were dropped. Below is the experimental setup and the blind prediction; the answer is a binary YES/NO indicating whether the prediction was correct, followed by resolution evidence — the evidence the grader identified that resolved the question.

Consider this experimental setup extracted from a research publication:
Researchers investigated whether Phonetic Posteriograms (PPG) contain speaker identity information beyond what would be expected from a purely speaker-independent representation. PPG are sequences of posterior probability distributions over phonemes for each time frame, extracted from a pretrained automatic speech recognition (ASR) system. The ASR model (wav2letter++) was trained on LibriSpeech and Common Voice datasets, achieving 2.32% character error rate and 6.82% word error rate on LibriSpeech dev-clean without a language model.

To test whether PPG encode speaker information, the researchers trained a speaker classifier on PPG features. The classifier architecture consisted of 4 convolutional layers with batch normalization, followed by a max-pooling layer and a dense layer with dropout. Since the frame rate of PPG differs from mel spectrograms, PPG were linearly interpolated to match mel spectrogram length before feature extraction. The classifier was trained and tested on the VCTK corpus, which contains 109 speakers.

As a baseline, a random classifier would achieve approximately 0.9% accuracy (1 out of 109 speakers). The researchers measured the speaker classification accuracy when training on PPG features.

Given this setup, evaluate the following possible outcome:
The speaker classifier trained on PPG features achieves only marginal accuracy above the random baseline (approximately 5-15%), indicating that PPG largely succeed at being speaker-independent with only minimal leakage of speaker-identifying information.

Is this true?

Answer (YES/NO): NO